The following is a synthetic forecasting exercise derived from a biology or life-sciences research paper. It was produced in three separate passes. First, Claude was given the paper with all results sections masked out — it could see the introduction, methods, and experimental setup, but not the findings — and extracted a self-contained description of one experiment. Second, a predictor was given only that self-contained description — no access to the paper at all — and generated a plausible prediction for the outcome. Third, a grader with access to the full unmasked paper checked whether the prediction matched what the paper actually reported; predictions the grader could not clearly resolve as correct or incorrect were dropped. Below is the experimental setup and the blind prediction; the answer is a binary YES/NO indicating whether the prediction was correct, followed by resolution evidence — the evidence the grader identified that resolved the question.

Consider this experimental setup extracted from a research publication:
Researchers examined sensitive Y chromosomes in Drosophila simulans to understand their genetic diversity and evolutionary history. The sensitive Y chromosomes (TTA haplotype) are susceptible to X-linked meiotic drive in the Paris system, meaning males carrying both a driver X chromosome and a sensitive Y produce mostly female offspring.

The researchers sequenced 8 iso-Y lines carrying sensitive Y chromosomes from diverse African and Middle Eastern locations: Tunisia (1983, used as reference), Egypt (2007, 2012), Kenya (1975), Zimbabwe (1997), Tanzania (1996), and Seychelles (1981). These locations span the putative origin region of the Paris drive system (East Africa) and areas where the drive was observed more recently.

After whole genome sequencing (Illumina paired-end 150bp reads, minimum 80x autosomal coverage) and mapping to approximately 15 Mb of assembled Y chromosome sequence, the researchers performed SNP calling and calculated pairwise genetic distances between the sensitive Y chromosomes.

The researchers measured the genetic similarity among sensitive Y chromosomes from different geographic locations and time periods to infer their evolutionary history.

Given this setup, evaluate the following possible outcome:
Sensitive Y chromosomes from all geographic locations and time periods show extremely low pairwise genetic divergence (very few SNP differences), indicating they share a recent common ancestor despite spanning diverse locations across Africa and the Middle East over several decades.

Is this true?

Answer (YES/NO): YES